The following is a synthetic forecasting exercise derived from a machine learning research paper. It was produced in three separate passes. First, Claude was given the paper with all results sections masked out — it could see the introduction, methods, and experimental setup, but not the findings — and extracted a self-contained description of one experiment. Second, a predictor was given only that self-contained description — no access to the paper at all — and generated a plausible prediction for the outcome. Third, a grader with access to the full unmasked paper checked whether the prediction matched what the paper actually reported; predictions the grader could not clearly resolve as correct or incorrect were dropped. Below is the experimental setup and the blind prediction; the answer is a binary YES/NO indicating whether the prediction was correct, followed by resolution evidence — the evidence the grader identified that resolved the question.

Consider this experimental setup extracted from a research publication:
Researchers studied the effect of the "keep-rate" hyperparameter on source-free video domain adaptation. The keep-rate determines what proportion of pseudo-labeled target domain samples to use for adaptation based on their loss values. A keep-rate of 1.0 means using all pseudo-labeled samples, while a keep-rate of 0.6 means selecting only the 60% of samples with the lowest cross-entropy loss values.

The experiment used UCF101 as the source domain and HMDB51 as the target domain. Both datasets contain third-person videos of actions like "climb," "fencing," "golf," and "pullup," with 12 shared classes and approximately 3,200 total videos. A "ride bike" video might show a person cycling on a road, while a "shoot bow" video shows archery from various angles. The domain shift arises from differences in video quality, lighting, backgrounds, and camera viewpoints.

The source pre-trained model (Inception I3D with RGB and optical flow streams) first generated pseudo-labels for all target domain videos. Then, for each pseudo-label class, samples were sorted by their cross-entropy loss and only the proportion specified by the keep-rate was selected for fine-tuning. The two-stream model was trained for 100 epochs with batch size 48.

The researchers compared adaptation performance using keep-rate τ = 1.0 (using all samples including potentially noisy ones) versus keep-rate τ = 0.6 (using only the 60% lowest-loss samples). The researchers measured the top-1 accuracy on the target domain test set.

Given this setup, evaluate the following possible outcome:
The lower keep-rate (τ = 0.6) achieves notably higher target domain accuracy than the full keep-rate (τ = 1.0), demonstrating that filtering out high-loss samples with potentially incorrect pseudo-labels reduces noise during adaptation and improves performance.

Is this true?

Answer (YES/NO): YES